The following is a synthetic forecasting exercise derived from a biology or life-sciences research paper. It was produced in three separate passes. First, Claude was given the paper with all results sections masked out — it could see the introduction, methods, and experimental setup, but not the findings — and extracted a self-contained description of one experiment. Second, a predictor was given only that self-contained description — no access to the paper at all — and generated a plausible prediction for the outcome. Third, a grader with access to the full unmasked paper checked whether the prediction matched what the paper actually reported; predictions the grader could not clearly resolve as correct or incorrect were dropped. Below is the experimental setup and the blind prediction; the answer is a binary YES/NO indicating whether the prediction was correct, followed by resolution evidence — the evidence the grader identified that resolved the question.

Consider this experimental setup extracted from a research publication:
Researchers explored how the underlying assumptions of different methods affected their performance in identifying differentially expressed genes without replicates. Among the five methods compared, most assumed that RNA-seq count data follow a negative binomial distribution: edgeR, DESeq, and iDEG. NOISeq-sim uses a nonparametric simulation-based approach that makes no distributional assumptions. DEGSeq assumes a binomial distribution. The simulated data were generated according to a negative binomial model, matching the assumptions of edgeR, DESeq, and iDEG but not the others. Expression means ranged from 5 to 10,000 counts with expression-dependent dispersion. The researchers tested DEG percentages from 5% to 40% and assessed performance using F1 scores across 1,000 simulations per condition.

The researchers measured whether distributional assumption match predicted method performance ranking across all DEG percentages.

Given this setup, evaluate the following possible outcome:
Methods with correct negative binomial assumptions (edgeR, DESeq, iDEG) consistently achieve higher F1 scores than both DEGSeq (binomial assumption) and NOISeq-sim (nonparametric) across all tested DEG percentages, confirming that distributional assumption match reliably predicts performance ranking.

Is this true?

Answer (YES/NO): NO